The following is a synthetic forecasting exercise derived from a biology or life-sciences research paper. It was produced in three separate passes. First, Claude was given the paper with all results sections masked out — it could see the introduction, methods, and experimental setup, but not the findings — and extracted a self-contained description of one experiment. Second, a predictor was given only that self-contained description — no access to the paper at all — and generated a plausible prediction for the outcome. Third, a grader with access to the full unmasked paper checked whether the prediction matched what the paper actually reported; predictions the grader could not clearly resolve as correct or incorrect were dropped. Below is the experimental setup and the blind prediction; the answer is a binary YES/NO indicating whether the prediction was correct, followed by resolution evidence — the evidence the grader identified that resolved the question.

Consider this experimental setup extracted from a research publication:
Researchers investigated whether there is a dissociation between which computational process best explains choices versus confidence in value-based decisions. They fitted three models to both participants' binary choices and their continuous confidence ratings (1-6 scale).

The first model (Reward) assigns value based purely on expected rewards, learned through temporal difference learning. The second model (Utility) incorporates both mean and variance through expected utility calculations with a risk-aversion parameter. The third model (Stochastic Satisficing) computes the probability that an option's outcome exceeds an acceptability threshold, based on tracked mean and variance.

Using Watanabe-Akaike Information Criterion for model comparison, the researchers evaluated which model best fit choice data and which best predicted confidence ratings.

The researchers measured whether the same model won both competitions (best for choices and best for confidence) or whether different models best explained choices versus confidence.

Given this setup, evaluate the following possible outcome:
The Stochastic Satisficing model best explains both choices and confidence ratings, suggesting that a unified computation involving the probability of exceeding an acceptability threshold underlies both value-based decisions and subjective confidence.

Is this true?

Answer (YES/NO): NO